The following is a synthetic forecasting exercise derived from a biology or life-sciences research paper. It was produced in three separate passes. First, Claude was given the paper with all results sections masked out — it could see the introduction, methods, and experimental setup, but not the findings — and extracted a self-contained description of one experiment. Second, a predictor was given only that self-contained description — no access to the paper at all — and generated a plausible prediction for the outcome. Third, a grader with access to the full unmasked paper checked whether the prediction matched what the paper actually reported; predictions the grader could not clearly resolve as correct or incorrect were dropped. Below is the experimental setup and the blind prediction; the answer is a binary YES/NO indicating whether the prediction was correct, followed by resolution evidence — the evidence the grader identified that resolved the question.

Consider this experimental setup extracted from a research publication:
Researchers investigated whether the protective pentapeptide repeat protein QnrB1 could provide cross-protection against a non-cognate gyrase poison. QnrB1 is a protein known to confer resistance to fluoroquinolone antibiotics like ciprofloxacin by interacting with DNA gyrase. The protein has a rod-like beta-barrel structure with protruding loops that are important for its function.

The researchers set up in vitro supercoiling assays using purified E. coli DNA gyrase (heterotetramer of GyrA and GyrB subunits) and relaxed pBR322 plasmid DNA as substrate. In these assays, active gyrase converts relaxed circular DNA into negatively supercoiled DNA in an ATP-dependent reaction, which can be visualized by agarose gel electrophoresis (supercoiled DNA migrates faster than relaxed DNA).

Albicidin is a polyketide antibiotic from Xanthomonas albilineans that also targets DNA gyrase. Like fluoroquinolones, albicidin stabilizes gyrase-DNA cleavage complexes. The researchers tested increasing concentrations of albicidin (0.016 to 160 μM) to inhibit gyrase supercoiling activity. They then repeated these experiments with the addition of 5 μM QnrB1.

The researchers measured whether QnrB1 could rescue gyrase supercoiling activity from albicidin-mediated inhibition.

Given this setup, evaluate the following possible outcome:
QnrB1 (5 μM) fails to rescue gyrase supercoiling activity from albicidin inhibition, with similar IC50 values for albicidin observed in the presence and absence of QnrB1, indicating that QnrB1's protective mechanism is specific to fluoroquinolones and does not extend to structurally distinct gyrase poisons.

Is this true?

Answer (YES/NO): YES